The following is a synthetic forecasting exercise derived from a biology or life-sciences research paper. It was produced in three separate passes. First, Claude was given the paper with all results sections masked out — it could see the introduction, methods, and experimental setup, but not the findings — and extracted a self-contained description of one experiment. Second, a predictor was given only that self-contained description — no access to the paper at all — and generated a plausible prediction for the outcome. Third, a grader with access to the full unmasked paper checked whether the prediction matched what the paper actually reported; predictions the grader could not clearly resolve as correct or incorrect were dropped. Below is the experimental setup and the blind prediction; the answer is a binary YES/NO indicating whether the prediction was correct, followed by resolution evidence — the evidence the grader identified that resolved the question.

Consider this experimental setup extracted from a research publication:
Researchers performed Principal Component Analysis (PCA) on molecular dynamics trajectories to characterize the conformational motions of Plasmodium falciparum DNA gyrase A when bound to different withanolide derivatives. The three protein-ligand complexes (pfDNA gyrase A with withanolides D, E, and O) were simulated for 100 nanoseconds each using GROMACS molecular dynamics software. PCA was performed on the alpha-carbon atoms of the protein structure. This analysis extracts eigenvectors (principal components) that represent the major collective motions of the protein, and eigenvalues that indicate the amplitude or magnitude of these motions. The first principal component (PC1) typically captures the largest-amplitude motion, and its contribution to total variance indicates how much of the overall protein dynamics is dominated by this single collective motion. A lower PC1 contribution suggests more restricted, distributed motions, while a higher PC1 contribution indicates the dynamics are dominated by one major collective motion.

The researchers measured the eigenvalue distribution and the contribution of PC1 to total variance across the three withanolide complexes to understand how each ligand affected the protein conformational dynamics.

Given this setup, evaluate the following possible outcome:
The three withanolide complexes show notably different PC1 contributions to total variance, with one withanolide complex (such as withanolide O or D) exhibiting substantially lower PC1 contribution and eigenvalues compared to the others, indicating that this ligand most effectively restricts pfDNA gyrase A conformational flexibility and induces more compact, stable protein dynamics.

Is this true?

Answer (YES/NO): NO